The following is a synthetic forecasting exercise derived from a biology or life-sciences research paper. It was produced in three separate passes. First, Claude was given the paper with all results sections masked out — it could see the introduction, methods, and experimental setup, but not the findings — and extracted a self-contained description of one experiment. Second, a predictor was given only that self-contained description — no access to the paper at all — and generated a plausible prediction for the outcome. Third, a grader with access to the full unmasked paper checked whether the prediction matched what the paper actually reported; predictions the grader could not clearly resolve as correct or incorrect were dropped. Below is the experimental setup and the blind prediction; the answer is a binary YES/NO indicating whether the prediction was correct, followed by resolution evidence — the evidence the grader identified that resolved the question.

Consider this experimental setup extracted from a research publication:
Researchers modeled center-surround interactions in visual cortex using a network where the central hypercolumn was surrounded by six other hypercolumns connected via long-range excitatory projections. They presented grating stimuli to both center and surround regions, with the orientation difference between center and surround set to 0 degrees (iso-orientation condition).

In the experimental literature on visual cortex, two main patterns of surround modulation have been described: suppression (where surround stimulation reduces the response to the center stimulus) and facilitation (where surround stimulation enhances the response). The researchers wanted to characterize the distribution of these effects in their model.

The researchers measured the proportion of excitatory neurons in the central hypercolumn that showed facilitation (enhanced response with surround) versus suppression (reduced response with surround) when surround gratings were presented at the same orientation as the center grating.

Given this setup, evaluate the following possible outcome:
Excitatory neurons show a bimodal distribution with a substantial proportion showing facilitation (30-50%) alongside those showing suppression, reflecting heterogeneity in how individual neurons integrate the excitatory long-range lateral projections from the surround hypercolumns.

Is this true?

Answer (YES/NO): NO